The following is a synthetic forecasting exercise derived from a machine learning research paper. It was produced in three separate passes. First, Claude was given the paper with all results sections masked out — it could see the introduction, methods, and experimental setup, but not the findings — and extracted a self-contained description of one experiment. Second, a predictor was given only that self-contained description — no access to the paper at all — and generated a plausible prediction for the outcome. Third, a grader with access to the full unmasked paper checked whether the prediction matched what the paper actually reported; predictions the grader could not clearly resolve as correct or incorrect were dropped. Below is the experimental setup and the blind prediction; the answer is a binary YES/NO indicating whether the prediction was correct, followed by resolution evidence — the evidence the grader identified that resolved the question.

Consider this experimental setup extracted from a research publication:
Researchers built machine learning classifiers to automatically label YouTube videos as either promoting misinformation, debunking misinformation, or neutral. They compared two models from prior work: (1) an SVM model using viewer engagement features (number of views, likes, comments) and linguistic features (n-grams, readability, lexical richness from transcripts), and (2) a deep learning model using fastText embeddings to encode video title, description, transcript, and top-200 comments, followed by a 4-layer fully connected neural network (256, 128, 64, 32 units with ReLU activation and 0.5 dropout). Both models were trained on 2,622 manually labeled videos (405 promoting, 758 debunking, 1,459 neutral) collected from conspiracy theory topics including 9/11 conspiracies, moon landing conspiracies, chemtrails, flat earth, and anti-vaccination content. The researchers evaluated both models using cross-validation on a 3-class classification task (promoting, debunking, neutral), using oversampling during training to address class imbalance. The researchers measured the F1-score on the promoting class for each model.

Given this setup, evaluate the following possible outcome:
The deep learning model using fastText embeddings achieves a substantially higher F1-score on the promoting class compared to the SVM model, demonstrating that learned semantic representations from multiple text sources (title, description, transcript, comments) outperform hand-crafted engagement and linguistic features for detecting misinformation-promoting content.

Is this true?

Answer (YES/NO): YES